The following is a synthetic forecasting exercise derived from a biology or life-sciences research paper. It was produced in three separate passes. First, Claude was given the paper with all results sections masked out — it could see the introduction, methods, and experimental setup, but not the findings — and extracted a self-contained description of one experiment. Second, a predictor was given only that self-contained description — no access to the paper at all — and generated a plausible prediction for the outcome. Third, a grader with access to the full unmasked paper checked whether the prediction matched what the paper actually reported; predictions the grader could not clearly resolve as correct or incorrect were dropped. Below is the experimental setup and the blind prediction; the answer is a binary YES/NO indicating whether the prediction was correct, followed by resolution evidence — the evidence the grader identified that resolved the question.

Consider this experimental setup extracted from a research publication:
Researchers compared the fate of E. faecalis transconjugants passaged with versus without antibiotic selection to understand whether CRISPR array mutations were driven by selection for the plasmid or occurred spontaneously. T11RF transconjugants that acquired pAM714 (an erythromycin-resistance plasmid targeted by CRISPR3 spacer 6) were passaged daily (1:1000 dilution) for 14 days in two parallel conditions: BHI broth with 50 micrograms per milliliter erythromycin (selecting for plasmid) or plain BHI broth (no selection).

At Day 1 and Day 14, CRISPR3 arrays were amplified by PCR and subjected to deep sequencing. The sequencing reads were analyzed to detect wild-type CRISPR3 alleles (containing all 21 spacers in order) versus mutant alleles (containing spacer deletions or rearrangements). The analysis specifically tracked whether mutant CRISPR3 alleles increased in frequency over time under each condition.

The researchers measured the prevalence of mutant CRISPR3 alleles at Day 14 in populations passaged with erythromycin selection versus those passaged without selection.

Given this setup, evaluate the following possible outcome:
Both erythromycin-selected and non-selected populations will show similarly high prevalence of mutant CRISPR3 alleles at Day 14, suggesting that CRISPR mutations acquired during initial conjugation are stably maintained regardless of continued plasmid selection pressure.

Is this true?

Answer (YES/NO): NO